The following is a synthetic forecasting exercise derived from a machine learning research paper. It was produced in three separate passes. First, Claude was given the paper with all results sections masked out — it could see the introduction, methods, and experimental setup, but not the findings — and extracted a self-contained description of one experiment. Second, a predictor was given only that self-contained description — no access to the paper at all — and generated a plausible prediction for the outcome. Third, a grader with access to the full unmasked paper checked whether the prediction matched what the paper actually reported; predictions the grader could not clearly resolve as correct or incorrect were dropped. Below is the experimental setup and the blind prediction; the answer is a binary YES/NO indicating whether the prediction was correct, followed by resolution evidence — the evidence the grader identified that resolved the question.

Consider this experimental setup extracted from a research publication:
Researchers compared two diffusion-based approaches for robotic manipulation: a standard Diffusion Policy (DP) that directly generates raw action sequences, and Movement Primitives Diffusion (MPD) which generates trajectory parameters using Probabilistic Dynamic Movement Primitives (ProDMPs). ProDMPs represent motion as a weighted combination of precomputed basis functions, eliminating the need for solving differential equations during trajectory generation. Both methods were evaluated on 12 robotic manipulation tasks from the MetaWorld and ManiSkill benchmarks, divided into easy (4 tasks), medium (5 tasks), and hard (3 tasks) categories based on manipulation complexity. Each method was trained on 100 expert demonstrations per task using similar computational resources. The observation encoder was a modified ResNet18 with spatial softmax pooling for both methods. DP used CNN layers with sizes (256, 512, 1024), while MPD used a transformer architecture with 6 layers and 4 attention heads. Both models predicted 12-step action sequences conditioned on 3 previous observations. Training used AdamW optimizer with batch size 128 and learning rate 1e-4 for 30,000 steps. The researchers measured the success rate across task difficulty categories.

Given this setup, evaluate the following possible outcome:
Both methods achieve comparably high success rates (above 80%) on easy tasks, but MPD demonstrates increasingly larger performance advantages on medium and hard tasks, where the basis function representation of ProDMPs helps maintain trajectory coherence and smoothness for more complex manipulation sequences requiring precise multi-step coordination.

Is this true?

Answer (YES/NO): NO